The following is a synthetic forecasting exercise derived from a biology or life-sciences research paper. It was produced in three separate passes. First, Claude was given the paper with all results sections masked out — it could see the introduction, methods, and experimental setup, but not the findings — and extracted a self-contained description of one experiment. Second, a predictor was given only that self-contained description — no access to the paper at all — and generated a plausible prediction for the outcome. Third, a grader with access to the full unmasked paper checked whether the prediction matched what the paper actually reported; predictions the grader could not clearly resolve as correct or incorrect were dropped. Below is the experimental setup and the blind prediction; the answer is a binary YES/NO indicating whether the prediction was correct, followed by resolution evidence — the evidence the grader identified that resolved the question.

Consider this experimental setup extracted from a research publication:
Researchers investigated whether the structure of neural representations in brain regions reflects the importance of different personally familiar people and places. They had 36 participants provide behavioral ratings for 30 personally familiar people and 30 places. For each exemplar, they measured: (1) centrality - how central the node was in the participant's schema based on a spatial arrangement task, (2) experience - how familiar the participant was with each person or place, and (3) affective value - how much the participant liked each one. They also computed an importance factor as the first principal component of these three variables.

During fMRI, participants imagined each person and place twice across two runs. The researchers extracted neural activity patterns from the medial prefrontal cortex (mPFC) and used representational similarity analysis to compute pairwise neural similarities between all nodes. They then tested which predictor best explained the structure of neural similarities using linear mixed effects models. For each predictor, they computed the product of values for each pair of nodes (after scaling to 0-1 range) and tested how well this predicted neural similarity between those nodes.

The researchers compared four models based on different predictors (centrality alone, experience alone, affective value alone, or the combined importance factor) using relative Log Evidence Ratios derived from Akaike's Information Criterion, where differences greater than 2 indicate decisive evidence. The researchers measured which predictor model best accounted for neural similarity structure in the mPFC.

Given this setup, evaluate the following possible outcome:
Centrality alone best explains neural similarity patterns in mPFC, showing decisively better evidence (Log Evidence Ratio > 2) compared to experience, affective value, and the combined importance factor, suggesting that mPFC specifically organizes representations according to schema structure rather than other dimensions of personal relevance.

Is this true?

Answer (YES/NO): NO